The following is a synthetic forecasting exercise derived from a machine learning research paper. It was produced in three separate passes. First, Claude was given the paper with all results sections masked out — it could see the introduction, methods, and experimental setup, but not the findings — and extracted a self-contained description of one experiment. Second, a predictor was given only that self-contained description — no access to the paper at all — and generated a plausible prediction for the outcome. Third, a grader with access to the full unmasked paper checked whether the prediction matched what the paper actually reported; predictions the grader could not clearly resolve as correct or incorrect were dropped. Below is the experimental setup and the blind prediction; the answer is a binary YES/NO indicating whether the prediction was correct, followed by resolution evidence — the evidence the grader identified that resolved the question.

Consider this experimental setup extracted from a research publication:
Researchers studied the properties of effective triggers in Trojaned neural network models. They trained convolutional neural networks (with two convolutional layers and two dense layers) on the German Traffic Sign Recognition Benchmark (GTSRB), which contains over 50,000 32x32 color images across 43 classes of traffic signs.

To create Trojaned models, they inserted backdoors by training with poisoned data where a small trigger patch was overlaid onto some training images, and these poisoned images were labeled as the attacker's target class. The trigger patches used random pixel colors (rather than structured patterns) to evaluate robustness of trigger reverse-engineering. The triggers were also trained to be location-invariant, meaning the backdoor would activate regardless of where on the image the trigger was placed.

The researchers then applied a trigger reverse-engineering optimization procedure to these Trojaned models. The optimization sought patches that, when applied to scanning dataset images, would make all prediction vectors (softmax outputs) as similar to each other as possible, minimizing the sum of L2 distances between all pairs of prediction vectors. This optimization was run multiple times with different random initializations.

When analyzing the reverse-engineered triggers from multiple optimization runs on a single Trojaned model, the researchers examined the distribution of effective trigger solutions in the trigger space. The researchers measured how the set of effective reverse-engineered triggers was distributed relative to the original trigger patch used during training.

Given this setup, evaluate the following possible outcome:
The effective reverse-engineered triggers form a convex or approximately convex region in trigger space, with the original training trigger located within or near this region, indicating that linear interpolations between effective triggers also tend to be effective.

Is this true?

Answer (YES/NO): NO